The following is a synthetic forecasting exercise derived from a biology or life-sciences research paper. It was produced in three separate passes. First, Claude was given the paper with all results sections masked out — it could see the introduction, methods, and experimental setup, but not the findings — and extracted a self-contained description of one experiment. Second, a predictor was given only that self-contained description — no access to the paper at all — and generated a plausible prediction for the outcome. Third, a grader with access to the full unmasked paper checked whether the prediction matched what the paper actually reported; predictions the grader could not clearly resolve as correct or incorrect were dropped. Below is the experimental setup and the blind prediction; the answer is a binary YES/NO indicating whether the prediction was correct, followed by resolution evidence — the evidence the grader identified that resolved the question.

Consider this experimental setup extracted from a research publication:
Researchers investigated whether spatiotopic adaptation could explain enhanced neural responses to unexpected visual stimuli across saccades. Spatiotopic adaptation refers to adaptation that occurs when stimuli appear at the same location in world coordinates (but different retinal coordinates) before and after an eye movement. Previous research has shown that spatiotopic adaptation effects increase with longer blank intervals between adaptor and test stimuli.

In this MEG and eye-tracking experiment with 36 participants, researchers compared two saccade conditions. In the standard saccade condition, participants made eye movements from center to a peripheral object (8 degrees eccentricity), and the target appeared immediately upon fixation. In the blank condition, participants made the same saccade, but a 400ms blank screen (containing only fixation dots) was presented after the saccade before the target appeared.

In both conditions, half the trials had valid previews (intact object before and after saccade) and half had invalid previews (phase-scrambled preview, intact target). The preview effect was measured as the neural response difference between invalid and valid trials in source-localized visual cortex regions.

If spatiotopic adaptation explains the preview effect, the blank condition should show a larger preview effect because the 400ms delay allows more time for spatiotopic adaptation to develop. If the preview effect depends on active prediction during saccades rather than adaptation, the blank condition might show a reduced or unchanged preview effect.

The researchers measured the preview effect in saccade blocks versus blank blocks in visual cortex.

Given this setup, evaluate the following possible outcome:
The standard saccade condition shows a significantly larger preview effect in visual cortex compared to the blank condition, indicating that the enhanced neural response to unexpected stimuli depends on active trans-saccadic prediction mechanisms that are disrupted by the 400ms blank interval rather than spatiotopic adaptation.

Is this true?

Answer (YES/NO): NO